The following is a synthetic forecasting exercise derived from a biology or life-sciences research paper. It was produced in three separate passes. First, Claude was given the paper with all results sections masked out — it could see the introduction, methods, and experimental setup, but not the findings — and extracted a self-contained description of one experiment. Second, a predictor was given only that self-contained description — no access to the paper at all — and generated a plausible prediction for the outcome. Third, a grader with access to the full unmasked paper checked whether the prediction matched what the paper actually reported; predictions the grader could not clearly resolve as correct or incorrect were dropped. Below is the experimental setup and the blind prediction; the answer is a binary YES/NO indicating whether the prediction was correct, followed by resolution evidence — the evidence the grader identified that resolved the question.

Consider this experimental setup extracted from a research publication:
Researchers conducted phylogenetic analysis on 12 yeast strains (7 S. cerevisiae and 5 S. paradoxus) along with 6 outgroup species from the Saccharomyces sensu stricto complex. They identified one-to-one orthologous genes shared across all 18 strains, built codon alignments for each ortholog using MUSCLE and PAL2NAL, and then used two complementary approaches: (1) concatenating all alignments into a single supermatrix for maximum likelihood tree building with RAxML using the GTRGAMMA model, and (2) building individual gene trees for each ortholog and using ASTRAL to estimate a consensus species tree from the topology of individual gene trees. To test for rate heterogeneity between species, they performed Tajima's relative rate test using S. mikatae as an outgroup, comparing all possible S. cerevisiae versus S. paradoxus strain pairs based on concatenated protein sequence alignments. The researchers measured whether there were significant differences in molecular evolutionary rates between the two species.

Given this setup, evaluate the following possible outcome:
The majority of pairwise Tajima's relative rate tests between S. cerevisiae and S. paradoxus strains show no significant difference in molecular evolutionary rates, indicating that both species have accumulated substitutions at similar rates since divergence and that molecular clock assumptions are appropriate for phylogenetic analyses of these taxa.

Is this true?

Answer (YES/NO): NO